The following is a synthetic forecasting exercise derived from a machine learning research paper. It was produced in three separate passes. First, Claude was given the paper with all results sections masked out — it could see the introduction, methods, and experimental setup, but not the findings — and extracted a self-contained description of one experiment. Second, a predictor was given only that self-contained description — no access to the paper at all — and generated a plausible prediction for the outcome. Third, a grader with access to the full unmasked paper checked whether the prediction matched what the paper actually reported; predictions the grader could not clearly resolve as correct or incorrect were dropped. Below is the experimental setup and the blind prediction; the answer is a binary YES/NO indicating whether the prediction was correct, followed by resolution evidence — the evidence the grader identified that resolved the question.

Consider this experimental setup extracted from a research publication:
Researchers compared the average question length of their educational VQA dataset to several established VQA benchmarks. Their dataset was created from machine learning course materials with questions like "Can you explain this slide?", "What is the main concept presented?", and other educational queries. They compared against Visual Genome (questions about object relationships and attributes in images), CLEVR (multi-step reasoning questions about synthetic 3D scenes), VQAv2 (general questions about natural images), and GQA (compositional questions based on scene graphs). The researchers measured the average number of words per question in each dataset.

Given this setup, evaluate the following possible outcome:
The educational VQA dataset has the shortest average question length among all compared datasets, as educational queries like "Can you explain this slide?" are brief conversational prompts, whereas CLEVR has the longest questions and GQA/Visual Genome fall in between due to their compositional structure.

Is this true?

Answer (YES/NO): NO